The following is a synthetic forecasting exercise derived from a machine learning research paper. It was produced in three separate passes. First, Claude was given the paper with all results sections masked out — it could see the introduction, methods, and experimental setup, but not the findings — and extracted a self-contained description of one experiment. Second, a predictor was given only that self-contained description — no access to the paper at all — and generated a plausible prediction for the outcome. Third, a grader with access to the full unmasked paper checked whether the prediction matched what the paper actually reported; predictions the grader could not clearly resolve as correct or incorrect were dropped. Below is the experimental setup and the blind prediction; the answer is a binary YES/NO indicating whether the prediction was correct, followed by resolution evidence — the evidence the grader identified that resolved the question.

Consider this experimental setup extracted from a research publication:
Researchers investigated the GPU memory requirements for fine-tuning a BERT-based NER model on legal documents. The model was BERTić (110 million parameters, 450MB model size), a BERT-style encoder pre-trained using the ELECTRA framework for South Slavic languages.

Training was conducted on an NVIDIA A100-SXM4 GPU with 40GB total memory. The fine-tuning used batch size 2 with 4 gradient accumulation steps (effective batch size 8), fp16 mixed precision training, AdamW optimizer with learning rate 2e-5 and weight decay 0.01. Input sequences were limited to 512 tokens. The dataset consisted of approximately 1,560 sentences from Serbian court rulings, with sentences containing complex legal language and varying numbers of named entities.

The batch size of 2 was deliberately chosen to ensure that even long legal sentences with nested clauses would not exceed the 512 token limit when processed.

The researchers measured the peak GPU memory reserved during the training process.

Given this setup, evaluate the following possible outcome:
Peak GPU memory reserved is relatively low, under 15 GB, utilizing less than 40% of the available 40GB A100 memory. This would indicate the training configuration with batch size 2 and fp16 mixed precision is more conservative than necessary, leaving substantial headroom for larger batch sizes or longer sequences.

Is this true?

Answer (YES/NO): YES